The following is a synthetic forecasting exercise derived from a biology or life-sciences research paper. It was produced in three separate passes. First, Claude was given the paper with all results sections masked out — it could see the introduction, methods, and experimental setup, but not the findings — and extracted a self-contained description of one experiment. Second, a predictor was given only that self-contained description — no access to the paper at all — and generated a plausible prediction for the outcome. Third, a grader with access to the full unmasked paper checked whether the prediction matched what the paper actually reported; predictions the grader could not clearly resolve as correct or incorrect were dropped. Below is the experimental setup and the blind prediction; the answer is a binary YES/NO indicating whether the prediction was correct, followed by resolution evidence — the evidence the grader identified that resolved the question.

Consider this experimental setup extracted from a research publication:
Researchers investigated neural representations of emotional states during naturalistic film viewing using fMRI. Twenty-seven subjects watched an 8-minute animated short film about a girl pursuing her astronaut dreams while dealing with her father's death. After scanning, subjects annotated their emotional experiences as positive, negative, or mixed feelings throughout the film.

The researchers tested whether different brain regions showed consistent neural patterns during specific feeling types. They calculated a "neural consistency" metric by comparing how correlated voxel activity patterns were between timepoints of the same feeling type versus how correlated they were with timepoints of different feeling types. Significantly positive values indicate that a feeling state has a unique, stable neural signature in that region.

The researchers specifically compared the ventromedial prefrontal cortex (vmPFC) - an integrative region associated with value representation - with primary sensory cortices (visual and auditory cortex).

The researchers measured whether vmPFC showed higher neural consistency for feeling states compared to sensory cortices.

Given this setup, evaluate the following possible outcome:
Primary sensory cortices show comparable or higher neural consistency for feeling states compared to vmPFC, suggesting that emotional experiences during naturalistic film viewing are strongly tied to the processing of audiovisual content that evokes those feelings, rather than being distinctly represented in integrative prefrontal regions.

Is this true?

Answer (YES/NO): NO